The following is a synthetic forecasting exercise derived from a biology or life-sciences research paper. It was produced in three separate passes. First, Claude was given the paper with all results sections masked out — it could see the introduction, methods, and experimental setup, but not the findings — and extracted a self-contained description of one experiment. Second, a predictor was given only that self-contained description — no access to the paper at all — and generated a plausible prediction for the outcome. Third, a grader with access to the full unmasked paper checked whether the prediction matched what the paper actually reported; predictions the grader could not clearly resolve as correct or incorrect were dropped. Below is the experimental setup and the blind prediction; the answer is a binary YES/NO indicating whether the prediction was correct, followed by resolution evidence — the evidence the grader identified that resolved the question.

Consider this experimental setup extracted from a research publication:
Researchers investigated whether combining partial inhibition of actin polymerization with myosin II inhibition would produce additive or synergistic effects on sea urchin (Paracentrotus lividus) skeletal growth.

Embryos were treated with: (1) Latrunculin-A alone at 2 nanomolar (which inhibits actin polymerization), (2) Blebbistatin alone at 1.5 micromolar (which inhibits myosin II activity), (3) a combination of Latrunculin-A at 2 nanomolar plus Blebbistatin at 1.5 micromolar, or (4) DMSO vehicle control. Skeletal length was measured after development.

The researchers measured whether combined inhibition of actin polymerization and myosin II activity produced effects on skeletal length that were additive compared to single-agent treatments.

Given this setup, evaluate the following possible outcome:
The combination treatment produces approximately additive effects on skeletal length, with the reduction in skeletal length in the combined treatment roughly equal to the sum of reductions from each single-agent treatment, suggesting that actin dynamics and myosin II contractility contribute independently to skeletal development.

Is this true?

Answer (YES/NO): YES